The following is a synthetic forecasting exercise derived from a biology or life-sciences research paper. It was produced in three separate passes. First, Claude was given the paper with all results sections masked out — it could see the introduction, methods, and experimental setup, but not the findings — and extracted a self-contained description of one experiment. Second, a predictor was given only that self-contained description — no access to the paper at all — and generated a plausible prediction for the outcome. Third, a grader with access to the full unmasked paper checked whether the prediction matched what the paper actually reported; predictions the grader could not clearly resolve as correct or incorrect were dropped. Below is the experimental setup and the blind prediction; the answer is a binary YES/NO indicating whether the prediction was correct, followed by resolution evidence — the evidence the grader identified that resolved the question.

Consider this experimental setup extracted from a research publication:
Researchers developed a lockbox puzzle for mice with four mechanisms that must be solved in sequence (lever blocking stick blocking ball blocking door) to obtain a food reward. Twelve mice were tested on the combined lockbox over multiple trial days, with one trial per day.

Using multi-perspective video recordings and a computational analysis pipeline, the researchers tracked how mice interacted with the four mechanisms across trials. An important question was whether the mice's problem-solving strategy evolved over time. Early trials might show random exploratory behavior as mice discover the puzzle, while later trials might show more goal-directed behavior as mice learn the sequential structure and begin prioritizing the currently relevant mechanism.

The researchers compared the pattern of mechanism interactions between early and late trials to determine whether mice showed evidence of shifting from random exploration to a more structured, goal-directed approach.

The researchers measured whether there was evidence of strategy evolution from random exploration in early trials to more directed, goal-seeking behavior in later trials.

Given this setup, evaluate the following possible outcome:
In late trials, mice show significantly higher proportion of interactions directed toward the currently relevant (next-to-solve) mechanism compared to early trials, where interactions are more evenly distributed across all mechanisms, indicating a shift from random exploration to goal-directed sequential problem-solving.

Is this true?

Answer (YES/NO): NO